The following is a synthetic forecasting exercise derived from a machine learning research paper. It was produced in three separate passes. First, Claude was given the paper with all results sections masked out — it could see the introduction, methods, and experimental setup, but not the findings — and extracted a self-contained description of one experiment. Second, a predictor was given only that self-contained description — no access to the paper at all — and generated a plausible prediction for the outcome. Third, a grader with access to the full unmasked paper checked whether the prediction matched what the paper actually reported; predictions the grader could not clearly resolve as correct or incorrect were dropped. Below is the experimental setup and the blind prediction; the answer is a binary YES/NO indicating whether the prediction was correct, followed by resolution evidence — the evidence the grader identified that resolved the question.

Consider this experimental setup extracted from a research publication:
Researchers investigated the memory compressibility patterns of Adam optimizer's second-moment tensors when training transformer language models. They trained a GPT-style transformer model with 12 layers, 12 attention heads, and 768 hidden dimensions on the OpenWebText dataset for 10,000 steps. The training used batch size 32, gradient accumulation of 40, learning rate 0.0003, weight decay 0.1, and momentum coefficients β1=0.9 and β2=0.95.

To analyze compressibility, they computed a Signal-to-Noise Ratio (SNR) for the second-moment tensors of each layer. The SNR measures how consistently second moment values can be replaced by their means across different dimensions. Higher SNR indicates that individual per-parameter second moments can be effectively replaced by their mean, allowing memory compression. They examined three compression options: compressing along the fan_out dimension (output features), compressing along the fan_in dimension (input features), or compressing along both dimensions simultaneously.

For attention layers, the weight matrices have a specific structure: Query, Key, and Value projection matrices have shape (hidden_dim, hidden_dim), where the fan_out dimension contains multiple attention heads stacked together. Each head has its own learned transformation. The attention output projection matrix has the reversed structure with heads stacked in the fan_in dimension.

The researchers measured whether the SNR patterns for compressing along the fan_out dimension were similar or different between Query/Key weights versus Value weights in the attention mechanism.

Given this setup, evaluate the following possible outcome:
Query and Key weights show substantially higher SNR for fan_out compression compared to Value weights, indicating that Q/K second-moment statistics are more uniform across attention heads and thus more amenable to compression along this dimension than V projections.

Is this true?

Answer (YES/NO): NO